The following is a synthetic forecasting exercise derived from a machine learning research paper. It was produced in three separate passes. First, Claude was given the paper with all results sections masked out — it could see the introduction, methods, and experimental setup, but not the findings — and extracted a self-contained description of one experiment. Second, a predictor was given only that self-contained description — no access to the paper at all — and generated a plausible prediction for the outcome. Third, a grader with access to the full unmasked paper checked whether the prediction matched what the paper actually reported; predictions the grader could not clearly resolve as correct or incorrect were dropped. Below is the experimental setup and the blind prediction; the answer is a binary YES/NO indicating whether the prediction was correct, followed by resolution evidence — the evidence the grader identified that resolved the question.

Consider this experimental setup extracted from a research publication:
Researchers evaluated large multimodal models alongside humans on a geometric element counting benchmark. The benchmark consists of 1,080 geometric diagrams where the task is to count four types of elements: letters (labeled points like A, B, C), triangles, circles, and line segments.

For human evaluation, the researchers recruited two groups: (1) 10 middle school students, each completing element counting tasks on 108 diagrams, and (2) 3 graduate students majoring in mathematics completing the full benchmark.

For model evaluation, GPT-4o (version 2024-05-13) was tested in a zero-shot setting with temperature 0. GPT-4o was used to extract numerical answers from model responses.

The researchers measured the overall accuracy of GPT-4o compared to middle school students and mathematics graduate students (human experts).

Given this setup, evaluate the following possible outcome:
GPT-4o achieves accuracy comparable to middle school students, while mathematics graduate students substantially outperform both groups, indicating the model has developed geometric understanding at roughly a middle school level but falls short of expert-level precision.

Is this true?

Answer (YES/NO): NO